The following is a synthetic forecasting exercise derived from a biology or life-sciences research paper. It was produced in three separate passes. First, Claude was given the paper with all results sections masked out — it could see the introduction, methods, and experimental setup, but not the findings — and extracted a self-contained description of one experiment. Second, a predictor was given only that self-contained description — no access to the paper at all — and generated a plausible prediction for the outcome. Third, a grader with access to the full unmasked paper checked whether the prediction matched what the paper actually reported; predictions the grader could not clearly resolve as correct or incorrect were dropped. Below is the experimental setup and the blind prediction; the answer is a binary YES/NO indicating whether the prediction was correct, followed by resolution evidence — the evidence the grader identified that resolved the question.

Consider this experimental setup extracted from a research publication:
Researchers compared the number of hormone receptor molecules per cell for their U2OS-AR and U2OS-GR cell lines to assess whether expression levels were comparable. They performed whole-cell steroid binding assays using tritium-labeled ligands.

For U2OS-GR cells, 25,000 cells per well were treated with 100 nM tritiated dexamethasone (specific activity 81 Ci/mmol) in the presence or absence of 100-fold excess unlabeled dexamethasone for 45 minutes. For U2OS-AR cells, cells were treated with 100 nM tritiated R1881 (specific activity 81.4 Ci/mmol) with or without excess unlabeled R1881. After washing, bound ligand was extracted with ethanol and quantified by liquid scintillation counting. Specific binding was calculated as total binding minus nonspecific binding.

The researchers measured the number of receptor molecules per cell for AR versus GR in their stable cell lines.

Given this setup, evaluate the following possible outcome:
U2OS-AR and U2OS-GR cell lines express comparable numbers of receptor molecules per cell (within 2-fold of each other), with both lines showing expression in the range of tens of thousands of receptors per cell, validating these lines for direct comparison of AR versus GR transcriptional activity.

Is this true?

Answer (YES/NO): NO